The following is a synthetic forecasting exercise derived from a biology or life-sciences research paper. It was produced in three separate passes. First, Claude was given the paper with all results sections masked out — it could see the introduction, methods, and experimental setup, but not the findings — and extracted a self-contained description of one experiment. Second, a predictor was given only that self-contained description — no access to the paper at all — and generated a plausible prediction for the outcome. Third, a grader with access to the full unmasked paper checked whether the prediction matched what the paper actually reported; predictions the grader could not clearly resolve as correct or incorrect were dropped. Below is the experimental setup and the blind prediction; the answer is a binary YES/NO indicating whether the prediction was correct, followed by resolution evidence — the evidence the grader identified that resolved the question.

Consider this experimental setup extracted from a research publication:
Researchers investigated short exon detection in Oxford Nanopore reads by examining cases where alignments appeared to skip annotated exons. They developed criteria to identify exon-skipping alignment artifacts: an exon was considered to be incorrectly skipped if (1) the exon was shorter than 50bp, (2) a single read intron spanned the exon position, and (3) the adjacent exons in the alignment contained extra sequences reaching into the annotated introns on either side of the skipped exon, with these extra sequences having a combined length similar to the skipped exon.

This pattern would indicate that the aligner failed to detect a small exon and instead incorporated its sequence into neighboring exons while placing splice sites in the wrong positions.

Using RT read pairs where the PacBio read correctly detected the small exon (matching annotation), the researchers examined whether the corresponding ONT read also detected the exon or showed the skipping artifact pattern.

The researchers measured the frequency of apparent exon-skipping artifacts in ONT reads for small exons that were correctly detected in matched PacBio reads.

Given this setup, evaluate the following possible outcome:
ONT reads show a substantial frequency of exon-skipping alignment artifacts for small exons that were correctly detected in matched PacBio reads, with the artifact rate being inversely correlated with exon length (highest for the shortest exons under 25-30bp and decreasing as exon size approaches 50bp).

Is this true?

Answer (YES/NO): YES